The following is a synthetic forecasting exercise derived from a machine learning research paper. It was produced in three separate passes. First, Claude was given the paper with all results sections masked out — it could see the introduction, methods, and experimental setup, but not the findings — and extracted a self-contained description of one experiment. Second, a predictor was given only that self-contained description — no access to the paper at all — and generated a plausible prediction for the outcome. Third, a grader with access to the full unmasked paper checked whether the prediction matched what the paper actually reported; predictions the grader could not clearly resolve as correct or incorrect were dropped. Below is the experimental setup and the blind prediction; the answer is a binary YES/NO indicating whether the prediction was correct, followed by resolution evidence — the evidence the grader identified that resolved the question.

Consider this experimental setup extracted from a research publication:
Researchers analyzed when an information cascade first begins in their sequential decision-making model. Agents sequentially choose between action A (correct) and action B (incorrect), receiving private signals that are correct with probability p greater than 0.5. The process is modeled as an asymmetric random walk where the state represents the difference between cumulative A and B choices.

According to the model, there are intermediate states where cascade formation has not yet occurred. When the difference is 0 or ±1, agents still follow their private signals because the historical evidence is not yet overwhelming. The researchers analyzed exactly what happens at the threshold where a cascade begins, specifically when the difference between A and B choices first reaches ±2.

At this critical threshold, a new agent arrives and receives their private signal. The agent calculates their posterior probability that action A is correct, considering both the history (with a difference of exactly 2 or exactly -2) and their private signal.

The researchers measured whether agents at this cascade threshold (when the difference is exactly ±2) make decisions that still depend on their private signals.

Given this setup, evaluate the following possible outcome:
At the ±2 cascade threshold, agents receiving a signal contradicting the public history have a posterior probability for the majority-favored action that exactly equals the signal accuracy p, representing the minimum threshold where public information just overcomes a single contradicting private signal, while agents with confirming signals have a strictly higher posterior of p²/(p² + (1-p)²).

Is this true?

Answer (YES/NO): NO